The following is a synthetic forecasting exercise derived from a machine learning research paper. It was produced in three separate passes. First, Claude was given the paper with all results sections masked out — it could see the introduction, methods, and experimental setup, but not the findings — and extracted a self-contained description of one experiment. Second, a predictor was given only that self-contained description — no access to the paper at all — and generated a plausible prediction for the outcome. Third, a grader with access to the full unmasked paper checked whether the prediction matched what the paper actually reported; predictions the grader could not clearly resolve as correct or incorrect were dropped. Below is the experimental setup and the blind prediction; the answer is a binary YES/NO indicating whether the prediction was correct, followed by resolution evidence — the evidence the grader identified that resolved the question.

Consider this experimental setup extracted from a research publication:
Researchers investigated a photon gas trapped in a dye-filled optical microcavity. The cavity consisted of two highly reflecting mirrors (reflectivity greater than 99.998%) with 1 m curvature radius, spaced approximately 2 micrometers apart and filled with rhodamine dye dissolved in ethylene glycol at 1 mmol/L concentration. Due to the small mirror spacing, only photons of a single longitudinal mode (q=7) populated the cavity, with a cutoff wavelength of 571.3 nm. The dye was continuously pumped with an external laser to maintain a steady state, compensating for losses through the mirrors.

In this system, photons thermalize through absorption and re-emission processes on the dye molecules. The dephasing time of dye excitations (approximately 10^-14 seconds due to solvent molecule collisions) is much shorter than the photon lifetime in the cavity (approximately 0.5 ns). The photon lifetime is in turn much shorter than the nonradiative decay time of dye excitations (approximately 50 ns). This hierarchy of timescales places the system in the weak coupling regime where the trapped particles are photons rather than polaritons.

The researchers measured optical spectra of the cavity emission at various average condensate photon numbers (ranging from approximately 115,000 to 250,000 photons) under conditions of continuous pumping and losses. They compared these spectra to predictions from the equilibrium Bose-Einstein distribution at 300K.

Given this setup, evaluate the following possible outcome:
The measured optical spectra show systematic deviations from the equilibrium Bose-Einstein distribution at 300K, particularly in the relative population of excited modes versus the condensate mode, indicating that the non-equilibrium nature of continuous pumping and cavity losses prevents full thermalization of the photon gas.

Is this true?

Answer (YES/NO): NO